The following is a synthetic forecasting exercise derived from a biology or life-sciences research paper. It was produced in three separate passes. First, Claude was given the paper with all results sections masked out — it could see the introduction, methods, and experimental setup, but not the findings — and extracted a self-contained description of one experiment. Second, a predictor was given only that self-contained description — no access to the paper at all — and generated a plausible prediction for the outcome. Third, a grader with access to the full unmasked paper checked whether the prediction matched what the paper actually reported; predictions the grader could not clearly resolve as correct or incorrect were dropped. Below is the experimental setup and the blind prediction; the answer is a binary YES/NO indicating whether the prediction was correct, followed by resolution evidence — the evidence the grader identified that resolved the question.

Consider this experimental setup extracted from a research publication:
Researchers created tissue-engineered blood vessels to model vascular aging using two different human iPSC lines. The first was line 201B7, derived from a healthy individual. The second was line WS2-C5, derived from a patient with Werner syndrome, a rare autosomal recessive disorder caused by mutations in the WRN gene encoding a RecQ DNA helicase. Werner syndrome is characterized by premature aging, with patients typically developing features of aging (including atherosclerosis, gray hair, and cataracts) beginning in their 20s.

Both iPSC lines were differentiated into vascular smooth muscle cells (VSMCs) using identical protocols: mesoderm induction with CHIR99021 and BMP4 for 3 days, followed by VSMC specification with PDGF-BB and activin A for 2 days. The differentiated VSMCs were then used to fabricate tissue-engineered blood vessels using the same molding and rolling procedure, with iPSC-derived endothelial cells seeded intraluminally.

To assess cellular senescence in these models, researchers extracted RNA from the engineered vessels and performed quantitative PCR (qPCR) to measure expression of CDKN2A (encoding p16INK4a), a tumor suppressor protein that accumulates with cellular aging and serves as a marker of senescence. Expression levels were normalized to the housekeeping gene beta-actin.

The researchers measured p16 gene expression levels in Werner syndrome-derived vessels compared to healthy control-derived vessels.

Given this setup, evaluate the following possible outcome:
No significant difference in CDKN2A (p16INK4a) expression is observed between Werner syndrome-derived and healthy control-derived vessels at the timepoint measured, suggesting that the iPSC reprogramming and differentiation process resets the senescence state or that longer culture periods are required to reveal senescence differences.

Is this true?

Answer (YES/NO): NO